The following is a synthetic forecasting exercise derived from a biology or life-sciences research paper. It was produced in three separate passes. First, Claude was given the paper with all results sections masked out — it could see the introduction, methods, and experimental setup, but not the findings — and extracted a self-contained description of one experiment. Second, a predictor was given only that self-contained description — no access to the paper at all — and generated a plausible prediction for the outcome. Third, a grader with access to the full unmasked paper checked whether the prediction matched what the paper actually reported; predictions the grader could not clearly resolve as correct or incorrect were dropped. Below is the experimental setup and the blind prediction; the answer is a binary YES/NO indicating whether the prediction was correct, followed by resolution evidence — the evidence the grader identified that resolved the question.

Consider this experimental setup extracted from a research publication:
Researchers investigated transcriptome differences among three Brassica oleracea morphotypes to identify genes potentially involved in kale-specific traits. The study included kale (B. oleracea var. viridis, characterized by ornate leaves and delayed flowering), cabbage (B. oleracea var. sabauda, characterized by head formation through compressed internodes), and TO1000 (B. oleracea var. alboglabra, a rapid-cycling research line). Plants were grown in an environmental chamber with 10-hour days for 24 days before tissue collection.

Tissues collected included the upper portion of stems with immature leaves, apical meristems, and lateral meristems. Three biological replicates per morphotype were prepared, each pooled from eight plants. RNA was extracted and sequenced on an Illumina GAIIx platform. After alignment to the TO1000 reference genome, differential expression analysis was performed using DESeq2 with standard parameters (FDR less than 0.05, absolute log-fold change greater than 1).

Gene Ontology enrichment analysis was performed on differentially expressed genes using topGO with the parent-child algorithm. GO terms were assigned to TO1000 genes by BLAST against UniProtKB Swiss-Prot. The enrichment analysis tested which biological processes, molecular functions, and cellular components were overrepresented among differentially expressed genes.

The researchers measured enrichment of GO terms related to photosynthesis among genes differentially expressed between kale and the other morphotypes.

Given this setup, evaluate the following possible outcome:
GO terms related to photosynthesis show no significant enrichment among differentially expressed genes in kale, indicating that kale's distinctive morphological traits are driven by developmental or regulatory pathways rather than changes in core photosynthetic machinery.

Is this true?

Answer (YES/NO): NO